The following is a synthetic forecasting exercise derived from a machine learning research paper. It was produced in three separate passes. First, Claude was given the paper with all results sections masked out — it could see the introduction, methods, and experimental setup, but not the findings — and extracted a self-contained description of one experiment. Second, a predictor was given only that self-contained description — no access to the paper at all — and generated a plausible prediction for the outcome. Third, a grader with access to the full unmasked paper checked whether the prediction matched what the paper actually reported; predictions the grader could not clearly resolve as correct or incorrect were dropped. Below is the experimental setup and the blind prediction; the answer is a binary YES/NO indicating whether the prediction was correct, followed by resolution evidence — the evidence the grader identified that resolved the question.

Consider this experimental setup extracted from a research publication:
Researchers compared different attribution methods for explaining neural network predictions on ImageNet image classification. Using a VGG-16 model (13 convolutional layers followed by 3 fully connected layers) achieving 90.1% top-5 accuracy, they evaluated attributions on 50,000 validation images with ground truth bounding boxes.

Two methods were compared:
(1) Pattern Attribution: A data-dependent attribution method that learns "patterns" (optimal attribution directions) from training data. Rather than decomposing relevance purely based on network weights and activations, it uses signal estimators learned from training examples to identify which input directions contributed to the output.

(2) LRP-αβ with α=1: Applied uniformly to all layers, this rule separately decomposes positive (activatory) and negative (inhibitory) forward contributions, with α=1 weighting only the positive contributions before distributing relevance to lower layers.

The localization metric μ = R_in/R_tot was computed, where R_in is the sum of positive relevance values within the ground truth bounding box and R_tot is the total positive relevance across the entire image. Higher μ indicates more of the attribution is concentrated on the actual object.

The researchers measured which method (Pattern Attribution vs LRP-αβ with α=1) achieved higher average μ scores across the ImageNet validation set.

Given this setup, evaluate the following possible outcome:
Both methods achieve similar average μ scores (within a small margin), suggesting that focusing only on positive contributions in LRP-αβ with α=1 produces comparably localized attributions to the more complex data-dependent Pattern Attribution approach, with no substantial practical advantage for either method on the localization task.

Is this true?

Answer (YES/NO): YES